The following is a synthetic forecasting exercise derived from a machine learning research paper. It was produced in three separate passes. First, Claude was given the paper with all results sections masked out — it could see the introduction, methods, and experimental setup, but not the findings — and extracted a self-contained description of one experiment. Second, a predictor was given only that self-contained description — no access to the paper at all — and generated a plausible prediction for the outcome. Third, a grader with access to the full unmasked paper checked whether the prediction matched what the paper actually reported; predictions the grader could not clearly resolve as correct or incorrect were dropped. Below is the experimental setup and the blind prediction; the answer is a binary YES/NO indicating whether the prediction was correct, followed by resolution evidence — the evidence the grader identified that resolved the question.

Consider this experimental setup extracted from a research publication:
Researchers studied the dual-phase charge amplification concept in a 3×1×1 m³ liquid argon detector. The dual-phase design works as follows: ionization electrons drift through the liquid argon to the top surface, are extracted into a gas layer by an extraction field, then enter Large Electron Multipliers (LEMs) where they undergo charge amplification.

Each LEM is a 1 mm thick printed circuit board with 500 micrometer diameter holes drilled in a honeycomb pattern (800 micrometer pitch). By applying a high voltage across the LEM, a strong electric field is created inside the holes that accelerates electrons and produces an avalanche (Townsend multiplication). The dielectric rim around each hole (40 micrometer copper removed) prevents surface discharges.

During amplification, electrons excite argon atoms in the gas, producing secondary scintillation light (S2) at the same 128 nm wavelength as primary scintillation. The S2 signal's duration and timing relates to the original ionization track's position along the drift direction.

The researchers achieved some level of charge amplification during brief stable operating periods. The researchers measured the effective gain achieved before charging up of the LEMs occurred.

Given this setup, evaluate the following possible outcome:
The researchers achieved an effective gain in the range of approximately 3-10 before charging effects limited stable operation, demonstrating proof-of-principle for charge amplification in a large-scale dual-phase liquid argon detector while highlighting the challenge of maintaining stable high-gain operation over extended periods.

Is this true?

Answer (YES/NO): YES